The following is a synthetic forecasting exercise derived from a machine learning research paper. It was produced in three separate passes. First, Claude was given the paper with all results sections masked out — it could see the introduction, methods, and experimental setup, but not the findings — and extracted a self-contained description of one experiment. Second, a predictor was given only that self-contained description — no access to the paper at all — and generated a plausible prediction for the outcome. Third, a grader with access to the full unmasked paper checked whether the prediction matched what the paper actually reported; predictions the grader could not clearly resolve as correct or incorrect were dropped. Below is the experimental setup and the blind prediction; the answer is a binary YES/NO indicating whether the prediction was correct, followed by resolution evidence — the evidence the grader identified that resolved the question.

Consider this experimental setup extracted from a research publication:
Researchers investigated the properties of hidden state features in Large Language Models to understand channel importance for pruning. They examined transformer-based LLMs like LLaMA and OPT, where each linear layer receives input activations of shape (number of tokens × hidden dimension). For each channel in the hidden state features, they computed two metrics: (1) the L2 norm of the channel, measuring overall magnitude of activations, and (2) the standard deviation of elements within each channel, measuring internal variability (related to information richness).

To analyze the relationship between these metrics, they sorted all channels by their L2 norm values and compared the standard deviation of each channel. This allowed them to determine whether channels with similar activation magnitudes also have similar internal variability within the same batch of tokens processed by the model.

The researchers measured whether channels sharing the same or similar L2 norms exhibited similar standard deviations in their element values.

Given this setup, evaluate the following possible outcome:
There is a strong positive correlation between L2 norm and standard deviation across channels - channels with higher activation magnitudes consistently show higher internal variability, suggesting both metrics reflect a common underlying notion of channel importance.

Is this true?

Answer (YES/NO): NO